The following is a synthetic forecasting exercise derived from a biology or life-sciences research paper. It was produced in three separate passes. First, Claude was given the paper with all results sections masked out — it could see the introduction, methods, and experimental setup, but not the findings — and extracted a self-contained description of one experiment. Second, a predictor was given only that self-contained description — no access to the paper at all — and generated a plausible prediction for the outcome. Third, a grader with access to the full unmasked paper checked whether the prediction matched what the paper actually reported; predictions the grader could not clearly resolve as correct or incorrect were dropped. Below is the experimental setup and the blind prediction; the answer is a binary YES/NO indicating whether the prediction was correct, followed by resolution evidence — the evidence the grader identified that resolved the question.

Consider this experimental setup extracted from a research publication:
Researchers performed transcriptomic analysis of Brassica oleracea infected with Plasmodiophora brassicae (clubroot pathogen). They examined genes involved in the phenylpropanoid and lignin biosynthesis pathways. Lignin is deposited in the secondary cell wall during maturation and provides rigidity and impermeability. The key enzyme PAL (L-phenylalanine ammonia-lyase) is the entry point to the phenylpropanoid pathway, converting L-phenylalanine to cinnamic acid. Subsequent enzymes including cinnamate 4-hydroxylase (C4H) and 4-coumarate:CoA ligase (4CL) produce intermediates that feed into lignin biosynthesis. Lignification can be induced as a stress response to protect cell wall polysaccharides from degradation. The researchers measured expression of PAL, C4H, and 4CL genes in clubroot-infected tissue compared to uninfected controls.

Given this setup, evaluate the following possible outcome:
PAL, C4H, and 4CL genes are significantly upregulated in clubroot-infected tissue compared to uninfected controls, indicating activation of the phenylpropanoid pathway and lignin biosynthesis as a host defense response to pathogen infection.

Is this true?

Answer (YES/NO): NO